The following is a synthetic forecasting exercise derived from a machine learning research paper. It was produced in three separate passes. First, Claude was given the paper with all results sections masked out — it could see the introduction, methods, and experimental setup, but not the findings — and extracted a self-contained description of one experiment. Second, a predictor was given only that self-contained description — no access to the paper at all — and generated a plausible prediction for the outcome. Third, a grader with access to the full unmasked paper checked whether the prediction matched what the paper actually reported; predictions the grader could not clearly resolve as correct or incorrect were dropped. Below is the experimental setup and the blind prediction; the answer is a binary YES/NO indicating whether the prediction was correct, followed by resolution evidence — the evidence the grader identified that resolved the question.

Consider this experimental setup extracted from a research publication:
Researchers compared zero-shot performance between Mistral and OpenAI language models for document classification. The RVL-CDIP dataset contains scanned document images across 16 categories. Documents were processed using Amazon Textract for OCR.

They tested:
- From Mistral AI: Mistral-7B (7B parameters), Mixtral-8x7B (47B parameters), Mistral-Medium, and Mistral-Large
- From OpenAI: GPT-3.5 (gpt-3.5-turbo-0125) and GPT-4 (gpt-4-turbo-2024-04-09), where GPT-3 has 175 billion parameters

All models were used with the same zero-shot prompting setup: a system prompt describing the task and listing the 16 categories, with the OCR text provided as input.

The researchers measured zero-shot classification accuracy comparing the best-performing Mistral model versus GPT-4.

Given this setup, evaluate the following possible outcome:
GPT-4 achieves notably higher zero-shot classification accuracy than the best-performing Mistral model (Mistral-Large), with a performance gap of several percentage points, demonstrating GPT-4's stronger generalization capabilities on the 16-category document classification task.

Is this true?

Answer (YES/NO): YES